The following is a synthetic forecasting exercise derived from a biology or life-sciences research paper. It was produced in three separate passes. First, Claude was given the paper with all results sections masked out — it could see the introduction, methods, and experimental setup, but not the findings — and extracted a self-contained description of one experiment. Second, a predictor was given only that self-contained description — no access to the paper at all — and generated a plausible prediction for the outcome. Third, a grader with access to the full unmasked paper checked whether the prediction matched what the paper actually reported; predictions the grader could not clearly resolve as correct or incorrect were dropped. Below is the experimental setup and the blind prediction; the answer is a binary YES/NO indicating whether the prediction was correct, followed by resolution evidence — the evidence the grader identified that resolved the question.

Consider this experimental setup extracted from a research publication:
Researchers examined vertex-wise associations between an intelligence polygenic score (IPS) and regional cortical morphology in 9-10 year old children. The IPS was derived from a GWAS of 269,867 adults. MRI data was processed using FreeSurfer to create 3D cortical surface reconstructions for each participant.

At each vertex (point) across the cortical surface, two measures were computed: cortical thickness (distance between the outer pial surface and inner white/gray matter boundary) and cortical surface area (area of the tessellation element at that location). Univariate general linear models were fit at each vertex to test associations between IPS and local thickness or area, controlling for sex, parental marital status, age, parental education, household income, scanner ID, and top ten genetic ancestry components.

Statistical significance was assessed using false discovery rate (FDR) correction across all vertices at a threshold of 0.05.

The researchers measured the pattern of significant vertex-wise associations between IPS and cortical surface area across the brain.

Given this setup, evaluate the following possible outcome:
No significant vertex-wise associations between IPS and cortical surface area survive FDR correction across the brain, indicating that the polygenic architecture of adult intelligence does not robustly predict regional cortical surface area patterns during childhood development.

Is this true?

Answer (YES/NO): NO